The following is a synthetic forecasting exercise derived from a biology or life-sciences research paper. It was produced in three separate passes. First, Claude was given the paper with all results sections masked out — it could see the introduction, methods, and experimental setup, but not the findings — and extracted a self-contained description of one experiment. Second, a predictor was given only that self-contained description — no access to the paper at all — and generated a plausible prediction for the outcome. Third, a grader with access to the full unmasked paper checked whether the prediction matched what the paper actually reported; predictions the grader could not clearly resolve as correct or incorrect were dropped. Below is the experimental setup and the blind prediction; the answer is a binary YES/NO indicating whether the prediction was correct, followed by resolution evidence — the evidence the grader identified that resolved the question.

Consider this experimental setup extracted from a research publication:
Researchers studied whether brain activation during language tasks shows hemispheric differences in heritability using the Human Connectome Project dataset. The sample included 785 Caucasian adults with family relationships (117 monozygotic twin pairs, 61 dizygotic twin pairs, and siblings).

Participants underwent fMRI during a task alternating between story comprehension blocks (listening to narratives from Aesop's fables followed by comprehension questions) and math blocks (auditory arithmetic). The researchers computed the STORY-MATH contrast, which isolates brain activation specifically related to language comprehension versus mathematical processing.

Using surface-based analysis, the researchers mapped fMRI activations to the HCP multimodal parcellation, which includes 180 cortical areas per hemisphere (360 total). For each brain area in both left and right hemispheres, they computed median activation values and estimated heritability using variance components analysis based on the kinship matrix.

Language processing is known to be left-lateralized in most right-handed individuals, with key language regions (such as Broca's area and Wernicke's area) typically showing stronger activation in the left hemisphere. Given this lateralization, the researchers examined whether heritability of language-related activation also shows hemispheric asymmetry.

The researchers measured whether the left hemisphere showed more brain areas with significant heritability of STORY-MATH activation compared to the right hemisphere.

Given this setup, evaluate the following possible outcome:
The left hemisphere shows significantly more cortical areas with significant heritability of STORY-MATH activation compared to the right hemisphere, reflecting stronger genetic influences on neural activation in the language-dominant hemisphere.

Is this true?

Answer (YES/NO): NO